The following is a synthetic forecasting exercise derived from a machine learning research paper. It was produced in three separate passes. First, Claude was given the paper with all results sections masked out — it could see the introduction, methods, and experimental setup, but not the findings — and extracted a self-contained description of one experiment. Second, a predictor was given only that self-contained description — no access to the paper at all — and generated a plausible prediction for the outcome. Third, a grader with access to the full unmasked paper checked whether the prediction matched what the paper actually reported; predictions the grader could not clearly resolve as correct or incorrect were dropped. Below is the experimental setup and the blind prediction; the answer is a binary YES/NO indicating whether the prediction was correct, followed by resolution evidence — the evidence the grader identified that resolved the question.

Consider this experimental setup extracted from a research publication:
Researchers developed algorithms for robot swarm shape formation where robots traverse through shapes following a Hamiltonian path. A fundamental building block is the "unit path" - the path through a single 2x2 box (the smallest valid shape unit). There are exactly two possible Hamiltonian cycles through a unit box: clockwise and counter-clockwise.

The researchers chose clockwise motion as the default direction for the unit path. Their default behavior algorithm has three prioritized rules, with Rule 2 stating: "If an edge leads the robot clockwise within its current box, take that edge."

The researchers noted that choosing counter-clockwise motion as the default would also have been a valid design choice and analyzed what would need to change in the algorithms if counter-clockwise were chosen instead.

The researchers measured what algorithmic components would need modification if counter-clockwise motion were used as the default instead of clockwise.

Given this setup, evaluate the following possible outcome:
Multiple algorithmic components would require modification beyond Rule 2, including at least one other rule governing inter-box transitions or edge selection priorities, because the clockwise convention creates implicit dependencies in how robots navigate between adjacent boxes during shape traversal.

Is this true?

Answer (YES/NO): NO